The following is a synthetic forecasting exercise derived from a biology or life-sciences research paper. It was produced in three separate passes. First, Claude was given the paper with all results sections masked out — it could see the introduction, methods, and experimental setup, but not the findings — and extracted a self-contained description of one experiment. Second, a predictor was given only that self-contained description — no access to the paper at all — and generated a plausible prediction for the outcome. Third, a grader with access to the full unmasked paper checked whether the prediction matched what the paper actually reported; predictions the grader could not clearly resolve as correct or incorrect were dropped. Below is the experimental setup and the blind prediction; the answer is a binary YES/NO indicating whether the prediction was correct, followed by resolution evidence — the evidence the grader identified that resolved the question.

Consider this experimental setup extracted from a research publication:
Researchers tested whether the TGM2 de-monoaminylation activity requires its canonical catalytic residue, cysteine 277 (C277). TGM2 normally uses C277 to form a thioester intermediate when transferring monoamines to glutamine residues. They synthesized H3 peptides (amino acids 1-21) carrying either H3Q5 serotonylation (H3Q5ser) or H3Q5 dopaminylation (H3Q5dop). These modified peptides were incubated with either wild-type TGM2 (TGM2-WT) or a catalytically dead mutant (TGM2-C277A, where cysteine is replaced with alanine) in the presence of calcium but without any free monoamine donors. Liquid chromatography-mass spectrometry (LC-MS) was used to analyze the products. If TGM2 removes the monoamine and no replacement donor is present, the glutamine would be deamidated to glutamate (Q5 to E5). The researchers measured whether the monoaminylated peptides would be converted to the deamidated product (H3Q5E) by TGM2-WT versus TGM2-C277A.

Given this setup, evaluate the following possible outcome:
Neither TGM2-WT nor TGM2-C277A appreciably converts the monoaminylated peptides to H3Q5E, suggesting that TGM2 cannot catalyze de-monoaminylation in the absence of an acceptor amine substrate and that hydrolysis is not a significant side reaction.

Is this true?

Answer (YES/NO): NO